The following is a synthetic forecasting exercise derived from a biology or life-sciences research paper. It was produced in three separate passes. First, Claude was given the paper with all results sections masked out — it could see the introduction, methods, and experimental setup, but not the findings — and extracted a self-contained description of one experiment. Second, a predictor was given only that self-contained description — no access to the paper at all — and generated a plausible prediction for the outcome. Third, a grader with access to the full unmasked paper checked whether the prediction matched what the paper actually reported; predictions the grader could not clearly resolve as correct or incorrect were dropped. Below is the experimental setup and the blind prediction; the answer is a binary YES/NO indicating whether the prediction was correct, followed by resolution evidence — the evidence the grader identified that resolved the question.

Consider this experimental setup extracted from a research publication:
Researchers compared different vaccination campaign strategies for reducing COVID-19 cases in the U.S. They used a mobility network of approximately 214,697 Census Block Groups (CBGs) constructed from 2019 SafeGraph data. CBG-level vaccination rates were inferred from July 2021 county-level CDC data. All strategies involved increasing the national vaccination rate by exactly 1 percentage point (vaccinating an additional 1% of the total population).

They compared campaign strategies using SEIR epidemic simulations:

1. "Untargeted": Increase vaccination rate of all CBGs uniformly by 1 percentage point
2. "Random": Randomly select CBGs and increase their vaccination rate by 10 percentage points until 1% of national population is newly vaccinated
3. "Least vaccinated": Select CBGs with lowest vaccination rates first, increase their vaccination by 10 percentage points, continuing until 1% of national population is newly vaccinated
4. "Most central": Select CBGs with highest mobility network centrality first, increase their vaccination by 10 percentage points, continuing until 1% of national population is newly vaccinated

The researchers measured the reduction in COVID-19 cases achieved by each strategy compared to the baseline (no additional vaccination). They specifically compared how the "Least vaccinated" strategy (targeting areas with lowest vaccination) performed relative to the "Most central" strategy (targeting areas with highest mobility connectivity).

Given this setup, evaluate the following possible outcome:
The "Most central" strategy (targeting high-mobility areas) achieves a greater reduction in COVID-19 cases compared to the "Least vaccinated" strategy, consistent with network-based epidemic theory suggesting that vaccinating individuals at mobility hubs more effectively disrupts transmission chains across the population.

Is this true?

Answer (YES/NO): YES